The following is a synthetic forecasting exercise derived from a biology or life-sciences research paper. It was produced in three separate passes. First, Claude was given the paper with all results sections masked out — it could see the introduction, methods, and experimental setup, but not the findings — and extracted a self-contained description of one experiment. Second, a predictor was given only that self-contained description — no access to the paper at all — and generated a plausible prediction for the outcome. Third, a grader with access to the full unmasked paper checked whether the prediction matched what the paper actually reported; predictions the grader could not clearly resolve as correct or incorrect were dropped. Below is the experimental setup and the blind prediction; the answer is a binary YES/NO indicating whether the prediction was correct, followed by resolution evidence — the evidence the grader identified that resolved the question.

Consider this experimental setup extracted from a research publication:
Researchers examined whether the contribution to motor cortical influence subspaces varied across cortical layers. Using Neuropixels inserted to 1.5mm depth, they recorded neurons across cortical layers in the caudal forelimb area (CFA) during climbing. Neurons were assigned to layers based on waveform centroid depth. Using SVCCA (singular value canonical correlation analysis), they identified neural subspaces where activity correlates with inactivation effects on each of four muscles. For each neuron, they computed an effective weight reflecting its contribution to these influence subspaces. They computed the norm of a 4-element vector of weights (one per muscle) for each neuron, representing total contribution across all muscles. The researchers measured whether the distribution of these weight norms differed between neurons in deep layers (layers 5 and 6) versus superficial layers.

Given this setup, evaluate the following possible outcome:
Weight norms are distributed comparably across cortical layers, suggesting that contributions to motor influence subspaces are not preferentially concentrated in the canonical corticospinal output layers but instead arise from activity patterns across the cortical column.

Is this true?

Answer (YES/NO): NO